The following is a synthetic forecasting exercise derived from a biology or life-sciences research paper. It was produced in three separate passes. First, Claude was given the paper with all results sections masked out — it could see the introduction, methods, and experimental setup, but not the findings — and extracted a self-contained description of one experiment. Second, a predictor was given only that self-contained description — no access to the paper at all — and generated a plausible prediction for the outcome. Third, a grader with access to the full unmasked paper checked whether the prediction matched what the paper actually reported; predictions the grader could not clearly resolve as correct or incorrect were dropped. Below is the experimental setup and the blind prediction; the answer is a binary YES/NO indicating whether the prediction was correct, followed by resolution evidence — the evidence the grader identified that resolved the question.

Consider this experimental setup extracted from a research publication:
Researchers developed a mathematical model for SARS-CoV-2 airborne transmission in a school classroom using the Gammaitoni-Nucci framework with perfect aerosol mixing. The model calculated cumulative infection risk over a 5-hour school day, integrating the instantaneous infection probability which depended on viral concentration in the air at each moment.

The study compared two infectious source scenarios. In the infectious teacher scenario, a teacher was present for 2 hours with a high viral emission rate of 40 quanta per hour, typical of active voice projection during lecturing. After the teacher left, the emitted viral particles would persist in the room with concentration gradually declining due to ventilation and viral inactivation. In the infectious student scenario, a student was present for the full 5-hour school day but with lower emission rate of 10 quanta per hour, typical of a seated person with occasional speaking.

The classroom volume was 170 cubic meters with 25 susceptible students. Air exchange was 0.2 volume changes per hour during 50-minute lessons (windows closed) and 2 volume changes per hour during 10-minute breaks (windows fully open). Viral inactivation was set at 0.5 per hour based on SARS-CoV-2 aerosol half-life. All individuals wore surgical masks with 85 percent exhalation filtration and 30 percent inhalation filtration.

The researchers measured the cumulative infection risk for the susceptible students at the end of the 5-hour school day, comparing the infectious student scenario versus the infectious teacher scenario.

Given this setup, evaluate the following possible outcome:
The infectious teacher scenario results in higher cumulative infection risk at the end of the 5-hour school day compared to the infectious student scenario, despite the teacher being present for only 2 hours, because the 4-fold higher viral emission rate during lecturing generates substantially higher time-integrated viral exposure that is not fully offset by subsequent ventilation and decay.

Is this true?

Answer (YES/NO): YES